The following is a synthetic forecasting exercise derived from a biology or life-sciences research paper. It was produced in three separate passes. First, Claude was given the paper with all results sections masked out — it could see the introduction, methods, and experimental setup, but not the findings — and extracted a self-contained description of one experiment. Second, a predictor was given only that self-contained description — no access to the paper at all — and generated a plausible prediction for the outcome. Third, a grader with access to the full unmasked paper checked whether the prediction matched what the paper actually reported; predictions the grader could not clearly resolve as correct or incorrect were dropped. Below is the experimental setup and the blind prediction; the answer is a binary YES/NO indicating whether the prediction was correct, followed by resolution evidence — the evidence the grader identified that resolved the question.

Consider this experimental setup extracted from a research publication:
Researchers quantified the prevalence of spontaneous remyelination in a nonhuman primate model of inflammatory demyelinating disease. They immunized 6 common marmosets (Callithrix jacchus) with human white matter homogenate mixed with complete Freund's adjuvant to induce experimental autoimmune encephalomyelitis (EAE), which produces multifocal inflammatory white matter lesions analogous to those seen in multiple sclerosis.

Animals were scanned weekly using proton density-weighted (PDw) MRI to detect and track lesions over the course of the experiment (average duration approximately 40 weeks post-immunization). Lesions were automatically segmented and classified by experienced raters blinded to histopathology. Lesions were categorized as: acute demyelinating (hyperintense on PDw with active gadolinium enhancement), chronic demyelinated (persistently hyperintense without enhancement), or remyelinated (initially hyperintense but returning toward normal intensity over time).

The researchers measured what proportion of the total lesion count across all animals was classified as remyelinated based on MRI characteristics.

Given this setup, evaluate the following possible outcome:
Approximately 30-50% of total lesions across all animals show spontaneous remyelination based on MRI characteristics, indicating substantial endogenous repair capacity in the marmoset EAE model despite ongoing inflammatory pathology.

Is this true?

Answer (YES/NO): YES